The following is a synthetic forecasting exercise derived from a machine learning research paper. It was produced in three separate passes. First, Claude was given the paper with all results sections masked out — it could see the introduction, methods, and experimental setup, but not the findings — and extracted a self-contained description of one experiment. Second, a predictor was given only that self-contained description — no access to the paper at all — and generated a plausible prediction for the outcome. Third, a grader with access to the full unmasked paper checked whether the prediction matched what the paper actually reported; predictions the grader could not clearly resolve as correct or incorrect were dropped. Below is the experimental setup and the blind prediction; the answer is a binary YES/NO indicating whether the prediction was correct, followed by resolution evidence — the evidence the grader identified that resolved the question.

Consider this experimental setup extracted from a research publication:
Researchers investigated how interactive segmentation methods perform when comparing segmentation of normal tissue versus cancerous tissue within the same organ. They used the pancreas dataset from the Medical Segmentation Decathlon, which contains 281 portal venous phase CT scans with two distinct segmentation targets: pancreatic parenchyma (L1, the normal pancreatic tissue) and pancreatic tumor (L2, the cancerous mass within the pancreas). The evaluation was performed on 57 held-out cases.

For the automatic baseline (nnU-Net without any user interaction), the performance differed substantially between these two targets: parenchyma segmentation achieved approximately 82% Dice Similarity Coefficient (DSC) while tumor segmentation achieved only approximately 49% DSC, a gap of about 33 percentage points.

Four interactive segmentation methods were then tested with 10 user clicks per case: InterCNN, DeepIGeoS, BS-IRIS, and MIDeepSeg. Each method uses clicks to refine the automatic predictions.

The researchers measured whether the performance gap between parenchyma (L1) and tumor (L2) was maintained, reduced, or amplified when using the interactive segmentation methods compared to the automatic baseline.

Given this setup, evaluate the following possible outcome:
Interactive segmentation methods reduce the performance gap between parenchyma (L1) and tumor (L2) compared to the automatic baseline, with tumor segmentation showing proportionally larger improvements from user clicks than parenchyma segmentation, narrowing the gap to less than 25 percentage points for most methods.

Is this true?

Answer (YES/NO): YES